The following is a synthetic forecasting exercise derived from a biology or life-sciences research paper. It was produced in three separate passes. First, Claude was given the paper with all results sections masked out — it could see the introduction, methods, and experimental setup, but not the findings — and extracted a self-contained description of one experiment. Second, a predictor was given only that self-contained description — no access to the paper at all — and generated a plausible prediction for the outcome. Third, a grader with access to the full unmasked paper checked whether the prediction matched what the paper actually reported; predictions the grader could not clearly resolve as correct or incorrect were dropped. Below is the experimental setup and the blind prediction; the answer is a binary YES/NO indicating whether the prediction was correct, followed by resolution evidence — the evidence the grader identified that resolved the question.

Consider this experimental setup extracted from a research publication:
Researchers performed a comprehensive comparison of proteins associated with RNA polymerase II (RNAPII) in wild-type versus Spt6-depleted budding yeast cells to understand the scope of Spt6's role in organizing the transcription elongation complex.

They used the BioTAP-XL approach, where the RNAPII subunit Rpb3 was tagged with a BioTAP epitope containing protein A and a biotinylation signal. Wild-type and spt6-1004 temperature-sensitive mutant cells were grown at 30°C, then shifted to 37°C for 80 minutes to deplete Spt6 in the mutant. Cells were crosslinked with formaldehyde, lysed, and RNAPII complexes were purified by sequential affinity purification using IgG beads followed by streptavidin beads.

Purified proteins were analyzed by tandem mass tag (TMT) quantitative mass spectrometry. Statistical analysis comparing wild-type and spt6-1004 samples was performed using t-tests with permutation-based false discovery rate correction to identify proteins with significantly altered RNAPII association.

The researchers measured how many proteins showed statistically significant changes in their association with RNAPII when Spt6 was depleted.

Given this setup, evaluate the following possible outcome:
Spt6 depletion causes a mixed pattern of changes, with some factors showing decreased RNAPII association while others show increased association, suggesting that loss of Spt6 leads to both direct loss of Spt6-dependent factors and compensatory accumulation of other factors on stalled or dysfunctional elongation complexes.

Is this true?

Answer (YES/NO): NO